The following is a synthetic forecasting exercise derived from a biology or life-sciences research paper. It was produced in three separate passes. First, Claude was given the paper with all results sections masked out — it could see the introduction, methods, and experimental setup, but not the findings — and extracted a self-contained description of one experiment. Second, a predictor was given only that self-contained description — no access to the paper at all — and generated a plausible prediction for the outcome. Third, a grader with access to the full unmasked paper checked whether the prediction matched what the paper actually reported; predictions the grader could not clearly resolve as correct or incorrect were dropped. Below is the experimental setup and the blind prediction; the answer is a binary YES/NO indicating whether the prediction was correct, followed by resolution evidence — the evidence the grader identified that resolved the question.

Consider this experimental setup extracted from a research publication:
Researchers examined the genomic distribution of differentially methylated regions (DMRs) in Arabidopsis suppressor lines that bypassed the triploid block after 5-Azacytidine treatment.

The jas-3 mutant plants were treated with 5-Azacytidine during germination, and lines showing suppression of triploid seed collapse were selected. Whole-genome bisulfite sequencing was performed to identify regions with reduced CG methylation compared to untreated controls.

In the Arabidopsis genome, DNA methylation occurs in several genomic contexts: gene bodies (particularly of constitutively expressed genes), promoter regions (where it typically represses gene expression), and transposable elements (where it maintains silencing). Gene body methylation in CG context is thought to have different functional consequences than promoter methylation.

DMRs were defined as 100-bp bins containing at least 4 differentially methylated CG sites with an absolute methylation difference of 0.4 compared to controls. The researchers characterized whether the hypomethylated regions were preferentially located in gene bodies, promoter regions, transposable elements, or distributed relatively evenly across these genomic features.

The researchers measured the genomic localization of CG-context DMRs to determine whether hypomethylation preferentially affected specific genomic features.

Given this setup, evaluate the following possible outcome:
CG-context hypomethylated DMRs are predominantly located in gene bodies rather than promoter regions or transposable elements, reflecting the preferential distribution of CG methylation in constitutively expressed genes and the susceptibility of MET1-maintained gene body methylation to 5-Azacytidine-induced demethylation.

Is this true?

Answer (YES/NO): NO